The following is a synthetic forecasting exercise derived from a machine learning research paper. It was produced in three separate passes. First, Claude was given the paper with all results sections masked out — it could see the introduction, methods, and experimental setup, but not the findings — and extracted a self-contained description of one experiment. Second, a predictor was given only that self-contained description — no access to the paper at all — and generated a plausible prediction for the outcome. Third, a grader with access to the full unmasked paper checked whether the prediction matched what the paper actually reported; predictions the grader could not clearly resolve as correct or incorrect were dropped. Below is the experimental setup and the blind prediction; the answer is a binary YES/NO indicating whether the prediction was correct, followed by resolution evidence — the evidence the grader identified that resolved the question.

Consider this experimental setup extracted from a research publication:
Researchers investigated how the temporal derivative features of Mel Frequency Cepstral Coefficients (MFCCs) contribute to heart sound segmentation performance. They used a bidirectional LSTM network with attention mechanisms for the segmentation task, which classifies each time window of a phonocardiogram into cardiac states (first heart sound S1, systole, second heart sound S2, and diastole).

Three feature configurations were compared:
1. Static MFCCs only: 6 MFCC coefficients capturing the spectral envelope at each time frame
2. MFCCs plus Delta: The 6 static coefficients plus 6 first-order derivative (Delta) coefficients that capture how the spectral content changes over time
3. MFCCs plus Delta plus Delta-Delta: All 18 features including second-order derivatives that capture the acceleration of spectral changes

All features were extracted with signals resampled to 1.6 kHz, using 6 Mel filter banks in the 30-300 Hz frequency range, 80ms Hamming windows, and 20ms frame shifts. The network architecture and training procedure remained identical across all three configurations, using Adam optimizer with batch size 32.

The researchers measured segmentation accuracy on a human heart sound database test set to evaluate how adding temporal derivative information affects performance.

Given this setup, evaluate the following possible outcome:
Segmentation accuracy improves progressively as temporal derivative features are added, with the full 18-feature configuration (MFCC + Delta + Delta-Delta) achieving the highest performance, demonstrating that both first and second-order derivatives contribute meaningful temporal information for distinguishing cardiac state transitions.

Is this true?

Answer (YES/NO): NO